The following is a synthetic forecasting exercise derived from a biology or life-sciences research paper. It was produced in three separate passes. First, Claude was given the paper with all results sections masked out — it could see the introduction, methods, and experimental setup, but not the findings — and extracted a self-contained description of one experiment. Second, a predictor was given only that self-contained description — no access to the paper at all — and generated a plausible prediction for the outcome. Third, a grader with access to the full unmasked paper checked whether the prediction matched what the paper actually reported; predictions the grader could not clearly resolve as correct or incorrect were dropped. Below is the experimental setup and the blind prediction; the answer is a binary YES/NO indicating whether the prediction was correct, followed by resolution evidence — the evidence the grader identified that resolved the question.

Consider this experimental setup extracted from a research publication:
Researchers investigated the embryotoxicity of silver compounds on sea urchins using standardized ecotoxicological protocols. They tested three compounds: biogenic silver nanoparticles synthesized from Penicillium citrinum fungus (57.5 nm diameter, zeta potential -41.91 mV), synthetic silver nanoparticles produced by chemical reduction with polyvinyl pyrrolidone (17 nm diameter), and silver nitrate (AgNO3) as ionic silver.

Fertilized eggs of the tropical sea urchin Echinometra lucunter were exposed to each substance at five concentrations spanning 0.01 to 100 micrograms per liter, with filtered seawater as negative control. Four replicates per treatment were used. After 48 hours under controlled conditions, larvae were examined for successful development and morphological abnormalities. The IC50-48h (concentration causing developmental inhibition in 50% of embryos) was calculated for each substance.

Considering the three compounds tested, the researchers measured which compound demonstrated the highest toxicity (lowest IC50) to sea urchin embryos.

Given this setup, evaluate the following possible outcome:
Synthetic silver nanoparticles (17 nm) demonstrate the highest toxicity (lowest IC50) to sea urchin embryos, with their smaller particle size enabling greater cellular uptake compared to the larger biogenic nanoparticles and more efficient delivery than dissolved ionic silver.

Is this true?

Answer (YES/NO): NO